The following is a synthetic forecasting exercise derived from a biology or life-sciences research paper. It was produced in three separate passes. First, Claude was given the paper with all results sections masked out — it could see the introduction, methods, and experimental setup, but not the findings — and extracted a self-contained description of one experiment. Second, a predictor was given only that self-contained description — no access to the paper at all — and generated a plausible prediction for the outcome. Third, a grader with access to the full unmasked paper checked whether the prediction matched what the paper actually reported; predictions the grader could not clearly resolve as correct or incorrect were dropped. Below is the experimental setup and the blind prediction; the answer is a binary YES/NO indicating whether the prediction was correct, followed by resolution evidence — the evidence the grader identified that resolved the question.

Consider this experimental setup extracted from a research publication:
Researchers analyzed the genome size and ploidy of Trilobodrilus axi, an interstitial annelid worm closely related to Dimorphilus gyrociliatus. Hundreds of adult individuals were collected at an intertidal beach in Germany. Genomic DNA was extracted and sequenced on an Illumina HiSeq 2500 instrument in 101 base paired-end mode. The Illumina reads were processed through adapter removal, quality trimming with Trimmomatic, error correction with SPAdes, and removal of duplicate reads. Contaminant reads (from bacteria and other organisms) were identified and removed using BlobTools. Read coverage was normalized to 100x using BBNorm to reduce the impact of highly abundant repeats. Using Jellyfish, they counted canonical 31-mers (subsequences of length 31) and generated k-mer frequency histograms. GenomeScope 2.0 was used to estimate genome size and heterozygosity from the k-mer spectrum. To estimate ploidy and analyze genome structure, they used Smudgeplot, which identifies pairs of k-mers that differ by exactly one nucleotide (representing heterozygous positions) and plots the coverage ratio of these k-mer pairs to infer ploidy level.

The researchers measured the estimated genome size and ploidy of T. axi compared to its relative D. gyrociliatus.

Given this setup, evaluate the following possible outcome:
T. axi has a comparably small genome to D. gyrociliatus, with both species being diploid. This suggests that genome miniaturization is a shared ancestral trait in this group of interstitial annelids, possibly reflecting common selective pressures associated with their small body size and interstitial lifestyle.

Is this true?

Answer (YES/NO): YES